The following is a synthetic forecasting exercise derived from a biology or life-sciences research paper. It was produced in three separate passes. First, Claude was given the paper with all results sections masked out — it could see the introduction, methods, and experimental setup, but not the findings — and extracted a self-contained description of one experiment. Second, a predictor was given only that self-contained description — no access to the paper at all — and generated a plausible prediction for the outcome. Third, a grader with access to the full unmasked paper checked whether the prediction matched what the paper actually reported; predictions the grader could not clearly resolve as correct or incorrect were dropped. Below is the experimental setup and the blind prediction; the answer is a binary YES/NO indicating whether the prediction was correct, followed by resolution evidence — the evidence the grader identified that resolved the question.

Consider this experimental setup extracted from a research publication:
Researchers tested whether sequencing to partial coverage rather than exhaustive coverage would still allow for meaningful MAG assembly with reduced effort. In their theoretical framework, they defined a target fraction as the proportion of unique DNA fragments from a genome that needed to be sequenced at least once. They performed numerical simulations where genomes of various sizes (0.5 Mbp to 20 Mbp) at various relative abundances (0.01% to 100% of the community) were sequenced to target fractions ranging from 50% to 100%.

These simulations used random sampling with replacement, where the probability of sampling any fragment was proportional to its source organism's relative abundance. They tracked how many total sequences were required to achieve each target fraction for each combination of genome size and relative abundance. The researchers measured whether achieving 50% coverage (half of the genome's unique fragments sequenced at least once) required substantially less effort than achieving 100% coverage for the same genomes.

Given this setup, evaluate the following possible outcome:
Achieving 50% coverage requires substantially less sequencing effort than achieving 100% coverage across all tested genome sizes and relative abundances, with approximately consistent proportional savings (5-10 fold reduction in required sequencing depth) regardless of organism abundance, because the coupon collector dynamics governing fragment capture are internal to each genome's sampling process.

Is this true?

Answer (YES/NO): NO